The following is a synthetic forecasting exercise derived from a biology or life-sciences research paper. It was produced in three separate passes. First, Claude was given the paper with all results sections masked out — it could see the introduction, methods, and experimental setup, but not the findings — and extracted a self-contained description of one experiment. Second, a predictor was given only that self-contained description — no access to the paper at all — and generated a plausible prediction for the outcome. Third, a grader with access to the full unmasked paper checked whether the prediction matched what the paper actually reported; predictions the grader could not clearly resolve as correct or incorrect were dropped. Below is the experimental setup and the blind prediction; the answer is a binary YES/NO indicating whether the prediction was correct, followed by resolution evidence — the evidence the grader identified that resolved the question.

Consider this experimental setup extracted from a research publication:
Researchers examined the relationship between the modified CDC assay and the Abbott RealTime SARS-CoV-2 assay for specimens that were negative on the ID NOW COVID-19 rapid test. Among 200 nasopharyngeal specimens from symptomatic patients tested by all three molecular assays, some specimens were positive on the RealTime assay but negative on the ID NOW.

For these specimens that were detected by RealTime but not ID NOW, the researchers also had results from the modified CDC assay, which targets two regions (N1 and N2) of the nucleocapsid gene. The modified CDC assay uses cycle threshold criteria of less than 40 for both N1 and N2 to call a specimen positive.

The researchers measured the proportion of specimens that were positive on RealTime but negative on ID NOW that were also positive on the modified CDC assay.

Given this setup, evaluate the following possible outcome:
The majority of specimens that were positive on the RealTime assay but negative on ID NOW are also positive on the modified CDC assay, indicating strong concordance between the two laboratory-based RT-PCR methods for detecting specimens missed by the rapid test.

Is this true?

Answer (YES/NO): YES